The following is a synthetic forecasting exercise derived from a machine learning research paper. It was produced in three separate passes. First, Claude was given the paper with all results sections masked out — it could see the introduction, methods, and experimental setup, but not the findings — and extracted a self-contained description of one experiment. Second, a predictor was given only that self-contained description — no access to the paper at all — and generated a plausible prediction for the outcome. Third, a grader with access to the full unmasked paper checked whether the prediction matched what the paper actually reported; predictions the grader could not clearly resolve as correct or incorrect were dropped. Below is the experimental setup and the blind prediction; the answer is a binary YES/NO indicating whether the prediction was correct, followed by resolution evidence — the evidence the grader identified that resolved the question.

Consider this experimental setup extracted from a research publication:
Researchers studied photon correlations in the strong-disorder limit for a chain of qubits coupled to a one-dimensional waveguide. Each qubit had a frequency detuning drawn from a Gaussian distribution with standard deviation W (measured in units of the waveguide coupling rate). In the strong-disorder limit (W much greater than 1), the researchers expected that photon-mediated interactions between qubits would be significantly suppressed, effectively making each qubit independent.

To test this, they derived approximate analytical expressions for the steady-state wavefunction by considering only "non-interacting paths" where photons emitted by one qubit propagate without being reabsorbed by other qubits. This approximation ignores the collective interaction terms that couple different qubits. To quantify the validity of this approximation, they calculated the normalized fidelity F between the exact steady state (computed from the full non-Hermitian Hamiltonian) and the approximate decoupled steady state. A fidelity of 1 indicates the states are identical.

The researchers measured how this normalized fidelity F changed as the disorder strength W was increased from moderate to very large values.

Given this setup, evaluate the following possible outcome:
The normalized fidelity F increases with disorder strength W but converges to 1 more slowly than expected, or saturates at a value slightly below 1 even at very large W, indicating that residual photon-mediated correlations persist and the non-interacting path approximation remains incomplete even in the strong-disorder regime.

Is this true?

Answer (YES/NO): NO